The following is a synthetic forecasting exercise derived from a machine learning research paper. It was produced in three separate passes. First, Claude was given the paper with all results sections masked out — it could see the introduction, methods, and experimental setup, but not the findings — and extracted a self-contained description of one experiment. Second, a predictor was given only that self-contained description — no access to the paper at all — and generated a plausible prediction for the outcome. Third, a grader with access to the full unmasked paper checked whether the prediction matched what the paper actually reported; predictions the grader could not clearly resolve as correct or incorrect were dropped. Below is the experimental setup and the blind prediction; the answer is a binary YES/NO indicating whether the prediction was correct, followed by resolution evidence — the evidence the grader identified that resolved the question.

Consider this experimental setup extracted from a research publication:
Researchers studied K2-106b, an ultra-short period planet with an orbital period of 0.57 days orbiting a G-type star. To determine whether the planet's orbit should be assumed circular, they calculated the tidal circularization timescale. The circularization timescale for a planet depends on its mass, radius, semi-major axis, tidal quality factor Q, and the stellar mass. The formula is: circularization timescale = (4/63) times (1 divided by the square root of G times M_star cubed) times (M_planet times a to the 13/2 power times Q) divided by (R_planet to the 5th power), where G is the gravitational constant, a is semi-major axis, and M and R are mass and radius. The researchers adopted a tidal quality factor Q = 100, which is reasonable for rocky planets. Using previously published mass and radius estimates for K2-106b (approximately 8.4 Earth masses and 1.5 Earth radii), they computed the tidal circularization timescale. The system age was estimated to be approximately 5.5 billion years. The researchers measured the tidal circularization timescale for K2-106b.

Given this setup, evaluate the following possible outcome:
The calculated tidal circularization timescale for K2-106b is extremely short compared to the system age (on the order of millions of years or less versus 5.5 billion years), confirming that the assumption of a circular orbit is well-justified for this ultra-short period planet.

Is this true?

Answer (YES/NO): YES